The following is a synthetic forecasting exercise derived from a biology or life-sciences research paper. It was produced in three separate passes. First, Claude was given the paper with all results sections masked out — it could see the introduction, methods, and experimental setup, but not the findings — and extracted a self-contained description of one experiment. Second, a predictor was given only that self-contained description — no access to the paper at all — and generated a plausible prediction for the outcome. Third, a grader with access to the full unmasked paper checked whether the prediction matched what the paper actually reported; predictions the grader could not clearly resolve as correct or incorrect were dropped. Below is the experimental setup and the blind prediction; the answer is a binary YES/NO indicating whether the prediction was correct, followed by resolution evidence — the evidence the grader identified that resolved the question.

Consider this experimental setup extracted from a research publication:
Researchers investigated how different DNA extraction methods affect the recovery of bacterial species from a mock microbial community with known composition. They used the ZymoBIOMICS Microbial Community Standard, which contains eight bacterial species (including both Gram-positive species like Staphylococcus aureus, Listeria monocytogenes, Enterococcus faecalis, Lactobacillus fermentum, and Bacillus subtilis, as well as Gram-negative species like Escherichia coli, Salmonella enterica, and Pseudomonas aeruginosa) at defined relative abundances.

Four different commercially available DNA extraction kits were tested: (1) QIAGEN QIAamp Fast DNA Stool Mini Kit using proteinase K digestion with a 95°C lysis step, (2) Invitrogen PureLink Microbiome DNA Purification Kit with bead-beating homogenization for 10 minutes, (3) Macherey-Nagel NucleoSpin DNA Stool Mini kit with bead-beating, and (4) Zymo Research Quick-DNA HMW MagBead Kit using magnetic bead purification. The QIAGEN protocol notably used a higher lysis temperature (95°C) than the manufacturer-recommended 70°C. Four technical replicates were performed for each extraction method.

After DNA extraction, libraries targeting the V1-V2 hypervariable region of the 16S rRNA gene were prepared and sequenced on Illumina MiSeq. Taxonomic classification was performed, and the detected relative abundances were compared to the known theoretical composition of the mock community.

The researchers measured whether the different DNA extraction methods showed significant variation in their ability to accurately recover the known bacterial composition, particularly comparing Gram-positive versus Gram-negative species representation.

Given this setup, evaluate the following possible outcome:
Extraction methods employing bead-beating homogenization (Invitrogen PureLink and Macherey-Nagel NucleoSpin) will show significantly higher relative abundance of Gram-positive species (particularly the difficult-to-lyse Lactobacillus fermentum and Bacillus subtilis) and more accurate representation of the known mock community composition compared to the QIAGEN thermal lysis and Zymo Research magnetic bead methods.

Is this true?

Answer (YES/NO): NO